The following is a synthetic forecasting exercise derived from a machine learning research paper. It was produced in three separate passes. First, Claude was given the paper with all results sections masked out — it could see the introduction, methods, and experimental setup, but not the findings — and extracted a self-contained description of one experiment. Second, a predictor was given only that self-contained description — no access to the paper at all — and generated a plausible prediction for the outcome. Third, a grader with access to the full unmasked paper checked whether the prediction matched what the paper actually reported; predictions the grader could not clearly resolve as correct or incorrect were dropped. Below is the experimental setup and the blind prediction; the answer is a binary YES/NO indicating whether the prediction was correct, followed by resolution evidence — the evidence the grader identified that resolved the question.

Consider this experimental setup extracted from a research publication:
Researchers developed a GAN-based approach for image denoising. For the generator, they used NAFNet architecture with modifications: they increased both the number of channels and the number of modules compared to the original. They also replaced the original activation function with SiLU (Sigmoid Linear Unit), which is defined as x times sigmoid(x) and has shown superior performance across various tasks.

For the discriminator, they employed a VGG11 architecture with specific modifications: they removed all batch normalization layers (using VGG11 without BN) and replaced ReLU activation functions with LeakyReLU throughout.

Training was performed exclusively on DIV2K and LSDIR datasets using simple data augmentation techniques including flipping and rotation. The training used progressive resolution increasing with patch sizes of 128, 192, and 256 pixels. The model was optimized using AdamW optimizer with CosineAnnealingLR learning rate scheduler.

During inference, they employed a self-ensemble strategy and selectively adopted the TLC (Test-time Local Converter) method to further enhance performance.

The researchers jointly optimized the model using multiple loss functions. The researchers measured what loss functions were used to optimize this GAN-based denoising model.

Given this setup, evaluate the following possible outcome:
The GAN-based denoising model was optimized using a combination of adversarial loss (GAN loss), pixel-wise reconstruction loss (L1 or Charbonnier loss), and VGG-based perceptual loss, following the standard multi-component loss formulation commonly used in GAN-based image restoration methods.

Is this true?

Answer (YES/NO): NO